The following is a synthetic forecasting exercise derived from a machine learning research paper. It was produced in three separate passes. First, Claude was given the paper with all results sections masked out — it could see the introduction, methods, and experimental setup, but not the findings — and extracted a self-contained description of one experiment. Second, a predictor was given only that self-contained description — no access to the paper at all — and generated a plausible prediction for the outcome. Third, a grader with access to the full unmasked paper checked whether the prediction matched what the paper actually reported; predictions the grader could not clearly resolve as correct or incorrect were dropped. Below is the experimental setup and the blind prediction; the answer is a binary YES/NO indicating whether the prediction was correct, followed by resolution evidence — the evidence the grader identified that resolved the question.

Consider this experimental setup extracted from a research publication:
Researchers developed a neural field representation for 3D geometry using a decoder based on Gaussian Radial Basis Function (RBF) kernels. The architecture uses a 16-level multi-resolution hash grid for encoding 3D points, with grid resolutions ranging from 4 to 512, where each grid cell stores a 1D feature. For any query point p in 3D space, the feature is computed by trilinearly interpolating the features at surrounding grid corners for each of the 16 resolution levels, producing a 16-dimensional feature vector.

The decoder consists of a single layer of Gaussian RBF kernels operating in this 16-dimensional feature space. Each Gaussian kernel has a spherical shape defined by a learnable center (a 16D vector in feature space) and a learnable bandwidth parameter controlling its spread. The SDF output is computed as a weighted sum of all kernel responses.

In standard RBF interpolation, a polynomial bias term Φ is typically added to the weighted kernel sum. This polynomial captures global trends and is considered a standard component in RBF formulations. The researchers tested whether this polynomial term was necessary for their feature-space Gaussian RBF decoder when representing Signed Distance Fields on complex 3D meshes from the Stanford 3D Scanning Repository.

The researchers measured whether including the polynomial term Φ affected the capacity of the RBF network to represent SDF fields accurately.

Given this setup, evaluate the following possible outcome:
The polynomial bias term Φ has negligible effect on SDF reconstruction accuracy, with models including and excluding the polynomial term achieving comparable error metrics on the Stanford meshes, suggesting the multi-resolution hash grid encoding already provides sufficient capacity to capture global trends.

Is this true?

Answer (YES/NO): YES